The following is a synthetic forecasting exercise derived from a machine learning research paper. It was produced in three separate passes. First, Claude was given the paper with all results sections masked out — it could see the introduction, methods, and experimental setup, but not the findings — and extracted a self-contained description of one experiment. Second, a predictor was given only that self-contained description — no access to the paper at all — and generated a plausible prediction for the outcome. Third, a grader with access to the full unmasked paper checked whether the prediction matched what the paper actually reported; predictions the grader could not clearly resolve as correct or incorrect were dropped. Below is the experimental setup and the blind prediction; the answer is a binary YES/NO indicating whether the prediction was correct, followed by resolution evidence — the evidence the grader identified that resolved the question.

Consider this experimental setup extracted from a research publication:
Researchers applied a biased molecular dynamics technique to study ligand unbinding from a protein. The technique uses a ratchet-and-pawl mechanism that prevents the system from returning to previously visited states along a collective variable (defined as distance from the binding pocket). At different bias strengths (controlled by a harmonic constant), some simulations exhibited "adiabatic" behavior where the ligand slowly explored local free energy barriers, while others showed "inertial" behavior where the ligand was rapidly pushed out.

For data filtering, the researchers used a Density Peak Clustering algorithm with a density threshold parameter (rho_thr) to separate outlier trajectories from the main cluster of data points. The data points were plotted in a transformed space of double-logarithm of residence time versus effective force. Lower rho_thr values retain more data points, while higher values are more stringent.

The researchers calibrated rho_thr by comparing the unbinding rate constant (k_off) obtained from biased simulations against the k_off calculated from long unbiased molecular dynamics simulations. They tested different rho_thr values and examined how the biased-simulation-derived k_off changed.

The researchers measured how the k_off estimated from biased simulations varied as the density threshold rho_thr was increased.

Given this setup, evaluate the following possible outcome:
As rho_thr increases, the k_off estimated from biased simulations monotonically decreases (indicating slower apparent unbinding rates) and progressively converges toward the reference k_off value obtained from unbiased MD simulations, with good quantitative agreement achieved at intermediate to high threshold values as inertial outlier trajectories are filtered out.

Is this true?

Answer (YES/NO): NO